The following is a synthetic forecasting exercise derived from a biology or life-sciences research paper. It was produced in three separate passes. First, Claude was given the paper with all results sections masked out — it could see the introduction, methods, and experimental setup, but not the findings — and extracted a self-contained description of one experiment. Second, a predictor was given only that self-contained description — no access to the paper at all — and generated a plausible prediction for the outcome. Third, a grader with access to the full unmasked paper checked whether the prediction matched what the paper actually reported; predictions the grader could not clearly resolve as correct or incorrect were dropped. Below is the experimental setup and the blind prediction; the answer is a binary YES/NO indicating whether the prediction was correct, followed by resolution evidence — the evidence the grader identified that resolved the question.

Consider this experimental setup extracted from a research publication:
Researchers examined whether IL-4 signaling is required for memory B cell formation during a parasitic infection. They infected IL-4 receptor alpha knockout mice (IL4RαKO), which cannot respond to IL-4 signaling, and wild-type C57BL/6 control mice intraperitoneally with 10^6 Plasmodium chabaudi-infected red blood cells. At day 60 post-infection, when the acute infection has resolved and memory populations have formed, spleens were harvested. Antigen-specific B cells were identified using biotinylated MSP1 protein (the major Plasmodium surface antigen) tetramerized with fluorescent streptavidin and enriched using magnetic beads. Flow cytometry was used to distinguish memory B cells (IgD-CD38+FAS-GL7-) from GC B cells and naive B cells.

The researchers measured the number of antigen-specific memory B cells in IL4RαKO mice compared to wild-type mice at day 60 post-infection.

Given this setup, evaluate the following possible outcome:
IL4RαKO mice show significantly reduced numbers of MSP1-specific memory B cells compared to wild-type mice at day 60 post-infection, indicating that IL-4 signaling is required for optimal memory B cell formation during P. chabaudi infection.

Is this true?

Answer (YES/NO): NO